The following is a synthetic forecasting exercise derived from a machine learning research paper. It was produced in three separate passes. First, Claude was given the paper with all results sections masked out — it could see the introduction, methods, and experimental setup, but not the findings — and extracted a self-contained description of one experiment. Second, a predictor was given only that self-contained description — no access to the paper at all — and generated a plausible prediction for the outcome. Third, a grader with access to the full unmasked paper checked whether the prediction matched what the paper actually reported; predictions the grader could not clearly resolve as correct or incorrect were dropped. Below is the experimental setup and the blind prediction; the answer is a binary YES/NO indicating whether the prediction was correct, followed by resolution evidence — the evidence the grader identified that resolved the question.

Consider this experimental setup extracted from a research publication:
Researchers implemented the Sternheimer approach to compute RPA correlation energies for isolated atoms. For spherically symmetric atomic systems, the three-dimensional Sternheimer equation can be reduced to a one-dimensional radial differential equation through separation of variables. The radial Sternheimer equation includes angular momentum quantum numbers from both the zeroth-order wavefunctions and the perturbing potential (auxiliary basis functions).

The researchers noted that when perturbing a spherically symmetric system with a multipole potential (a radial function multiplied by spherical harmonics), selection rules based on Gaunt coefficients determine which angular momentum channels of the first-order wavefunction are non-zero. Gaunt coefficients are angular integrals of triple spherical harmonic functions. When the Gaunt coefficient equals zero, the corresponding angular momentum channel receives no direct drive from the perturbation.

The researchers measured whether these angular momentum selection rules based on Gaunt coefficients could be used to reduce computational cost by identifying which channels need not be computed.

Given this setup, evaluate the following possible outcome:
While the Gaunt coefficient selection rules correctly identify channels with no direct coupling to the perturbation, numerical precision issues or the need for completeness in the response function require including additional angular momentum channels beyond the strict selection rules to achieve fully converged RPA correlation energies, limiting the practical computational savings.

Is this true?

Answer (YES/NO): NO